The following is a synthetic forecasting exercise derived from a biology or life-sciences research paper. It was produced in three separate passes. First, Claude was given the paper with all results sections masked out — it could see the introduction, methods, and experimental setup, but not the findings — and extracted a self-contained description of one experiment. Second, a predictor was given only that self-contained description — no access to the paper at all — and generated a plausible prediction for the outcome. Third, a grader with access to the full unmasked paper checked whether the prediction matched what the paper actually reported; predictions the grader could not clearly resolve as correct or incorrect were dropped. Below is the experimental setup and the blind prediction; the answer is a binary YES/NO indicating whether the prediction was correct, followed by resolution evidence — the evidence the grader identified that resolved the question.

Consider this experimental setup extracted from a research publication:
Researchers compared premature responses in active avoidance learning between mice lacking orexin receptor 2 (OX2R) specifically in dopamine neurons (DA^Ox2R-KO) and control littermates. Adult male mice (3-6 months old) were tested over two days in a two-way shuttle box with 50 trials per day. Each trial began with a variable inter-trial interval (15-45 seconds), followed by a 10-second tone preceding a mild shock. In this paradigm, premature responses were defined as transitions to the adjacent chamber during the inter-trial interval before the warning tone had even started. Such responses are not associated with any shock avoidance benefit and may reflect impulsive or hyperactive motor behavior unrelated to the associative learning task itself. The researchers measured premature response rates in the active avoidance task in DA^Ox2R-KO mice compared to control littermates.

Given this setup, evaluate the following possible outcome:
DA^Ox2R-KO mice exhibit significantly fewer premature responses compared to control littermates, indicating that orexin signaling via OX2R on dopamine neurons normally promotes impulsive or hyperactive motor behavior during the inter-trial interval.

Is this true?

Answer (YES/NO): NO